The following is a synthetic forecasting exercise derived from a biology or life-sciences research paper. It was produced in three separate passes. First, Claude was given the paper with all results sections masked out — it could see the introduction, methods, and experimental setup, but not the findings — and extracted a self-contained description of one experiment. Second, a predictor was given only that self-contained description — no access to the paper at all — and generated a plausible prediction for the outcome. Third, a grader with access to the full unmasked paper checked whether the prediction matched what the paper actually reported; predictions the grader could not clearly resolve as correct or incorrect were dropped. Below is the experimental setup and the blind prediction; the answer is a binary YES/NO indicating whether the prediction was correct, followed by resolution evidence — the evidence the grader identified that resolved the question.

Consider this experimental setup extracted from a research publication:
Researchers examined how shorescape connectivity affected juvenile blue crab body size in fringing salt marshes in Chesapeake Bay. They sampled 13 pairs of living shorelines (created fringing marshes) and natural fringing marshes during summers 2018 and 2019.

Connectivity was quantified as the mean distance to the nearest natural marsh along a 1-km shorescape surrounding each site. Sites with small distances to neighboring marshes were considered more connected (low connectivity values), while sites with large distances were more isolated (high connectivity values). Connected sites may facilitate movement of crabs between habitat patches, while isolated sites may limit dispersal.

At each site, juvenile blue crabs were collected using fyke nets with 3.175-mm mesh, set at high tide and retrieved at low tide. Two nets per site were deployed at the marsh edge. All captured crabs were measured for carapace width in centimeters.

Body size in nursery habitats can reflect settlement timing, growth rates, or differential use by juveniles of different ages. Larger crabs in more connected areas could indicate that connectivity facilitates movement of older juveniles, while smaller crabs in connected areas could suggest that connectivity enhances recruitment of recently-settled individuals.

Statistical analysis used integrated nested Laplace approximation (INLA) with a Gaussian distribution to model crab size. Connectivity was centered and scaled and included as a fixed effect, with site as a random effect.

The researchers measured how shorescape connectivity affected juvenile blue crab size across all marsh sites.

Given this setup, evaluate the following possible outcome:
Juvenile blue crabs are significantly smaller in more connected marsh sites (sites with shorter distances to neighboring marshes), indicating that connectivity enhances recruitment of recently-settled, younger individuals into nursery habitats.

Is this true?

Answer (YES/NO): NO